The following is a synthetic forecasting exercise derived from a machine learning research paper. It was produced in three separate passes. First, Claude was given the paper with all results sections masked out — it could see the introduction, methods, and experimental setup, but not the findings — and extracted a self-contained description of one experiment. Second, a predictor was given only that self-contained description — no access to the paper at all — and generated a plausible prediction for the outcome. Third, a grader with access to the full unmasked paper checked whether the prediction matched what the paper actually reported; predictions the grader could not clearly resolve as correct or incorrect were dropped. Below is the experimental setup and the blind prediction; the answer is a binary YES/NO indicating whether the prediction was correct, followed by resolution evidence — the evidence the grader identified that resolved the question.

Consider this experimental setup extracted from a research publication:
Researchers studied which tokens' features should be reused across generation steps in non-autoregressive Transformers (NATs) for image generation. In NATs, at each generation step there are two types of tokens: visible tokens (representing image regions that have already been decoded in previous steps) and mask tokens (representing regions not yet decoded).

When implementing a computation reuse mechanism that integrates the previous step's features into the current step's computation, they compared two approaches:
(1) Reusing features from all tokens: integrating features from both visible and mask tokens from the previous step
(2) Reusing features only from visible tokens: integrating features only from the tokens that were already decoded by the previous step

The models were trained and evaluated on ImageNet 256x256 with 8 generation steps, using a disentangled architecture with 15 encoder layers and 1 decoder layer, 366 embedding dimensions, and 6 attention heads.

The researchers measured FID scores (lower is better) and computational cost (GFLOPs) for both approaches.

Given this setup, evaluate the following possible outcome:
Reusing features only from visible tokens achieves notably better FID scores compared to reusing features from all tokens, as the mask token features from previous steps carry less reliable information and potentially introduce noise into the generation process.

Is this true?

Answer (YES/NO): NO